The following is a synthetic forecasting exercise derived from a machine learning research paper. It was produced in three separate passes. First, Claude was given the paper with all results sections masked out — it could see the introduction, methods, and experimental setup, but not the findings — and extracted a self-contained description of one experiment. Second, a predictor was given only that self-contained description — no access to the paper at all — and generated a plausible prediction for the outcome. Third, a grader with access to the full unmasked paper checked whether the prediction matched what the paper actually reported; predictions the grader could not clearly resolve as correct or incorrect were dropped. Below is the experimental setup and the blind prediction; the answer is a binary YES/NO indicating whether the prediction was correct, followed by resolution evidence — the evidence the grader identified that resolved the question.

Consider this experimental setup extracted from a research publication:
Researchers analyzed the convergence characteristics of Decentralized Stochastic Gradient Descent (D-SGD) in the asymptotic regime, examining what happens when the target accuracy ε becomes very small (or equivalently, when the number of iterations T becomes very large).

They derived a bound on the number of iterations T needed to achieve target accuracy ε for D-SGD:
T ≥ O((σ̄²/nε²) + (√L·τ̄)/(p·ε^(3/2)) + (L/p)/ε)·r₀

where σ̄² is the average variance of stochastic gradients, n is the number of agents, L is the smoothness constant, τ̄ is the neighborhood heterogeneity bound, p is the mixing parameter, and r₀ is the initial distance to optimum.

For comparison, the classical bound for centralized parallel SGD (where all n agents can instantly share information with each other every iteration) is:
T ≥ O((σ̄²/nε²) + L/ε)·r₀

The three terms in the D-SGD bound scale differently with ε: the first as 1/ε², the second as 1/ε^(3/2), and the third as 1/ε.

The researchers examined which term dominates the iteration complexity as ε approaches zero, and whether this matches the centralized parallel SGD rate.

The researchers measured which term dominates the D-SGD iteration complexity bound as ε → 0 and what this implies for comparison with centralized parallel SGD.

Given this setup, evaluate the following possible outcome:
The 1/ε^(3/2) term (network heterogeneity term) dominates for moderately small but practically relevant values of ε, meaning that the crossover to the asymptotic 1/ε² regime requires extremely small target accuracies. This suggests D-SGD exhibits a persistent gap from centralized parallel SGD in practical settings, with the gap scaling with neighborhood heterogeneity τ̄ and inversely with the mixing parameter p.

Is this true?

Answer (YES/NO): NO